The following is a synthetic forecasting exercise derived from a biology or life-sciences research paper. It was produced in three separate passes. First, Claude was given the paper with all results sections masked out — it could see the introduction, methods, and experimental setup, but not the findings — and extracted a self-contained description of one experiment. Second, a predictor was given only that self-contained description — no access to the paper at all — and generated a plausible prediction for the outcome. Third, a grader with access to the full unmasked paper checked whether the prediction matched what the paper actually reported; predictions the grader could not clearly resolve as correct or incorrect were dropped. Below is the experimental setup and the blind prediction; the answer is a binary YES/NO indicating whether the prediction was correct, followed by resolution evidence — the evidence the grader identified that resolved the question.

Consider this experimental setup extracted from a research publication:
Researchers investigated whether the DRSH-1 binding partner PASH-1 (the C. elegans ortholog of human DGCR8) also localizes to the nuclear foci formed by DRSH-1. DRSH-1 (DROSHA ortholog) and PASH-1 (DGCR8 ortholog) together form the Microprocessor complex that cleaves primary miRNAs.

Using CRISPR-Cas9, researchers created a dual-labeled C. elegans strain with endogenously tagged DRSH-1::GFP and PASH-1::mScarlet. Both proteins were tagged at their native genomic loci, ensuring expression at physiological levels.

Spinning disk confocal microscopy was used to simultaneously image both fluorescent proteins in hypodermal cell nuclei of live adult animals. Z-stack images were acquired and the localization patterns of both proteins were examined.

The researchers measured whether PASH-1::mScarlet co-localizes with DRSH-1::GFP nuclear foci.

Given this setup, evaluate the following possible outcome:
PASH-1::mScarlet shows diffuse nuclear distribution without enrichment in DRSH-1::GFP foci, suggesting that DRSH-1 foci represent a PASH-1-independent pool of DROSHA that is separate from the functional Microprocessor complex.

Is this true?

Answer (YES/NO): NO